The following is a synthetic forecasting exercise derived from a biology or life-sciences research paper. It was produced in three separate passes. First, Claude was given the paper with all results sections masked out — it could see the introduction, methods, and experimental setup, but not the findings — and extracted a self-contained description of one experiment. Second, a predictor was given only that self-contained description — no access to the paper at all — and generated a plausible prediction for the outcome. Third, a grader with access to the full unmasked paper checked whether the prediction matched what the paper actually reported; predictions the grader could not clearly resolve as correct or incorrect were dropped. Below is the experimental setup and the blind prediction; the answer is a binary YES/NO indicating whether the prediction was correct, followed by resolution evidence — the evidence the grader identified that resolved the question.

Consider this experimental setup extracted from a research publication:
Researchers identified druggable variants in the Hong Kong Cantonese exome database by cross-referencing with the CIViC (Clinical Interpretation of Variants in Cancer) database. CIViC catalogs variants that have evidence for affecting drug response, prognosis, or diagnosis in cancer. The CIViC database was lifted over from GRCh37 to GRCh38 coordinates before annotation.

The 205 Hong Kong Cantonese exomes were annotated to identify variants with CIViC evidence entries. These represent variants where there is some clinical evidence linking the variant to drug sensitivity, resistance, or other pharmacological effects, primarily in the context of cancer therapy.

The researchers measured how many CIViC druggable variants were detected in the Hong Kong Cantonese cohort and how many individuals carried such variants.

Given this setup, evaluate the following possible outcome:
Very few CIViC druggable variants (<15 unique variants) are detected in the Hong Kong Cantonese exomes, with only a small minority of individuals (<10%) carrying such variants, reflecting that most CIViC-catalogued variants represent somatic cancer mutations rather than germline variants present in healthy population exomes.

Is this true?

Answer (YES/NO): NO